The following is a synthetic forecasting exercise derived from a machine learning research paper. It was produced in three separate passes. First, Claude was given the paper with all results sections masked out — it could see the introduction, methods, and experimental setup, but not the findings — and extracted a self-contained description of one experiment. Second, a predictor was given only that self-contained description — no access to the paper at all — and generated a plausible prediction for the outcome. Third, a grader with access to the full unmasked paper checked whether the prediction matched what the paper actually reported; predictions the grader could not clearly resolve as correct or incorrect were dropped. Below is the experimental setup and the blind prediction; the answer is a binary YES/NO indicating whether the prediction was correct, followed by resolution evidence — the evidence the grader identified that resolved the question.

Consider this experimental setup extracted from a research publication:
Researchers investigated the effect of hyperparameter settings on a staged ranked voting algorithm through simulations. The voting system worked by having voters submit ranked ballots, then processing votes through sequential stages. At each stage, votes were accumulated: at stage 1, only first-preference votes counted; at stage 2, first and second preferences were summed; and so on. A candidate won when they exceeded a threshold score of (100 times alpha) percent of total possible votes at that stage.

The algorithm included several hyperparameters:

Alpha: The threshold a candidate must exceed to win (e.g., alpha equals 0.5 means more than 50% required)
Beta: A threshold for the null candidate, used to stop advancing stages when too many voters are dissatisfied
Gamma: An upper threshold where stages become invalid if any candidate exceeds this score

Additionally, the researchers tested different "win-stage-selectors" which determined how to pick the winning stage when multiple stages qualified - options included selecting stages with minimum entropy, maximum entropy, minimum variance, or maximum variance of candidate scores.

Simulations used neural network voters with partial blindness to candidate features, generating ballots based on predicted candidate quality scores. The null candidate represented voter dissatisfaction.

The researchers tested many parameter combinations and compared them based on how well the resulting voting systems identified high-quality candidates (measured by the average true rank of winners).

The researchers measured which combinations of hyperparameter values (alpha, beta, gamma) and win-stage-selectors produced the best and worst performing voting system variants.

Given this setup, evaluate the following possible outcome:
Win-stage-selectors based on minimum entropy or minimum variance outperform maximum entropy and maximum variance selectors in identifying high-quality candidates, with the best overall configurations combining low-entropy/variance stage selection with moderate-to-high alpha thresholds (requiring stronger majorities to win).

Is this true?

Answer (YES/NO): NO